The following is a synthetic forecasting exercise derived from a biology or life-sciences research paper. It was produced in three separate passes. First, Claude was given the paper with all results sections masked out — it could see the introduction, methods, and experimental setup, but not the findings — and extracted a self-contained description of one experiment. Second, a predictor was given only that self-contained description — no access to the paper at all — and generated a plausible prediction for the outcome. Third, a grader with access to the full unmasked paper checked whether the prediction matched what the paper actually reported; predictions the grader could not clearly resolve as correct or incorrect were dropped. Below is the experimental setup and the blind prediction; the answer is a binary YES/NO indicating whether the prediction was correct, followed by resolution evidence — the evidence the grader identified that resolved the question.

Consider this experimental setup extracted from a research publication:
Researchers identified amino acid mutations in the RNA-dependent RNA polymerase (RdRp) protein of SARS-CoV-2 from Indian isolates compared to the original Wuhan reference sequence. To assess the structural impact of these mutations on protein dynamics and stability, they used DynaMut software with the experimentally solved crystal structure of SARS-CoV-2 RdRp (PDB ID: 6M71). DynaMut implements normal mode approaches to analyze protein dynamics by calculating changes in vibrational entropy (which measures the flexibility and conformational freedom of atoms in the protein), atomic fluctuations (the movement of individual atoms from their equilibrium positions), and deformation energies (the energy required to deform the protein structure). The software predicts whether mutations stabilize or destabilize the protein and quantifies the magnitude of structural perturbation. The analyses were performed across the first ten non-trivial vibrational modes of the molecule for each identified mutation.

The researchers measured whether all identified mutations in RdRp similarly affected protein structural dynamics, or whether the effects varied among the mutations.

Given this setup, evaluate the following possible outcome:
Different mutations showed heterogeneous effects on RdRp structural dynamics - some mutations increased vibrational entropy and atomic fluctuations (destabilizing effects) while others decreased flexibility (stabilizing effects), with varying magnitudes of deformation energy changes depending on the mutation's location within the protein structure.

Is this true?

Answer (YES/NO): NO